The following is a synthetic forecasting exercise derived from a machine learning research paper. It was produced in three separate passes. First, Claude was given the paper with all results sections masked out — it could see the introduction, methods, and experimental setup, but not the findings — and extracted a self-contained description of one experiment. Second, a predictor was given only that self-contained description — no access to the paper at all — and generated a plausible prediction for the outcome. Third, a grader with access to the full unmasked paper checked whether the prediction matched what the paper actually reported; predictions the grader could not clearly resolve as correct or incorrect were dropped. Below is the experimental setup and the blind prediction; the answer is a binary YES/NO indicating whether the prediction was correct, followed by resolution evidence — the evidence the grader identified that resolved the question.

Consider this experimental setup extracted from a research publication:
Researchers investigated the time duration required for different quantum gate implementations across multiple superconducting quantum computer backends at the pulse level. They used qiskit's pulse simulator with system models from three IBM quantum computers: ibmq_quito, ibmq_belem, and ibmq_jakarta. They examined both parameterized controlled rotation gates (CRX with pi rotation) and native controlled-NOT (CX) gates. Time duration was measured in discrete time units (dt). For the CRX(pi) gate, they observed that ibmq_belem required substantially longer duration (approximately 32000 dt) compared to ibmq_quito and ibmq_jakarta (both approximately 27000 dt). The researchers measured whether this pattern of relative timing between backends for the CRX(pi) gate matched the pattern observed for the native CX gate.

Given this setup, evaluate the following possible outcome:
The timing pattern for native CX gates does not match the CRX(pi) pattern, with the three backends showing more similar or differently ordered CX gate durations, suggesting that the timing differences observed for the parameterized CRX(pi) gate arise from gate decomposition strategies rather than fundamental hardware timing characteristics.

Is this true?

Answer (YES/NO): NO